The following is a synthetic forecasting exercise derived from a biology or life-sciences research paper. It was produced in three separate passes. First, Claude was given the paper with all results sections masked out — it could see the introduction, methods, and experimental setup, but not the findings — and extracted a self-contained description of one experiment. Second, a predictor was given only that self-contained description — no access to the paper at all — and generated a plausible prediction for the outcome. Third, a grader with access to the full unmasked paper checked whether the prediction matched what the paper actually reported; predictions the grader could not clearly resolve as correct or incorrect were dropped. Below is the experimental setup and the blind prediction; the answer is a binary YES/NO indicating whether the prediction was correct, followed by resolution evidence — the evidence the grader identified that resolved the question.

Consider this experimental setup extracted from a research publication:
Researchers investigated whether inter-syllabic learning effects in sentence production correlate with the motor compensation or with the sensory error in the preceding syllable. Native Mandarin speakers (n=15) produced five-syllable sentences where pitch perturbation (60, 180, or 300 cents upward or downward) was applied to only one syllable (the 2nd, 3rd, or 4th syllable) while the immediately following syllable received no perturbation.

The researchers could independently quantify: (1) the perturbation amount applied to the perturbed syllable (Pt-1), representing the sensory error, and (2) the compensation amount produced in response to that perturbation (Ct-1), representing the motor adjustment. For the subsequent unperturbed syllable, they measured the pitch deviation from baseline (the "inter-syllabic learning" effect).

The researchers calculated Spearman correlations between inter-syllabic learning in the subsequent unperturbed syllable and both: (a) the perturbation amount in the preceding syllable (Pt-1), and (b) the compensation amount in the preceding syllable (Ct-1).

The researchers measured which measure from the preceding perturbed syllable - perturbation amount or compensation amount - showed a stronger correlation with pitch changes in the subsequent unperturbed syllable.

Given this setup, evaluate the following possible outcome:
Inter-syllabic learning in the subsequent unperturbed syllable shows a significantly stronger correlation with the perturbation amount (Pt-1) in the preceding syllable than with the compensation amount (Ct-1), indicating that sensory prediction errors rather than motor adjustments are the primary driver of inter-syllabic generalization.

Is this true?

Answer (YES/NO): NO